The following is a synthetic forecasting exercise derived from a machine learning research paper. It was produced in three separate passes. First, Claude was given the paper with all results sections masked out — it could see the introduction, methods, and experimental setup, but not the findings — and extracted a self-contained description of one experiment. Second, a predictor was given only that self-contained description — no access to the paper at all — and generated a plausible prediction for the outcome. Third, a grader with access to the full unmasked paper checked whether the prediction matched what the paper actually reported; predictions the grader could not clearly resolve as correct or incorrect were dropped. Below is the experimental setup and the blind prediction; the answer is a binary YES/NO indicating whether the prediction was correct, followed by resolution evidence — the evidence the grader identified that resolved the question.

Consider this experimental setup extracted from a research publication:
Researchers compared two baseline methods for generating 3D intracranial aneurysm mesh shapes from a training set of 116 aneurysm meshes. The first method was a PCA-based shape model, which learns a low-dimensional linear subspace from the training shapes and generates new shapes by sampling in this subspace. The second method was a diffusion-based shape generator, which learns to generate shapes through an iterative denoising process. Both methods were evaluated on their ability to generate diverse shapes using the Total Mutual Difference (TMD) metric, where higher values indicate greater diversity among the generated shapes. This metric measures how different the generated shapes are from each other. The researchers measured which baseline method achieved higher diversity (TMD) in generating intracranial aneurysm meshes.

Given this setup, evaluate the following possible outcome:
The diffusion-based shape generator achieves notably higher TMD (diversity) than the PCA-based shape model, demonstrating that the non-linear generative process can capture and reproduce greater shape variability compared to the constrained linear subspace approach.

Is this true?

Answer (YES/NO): YES